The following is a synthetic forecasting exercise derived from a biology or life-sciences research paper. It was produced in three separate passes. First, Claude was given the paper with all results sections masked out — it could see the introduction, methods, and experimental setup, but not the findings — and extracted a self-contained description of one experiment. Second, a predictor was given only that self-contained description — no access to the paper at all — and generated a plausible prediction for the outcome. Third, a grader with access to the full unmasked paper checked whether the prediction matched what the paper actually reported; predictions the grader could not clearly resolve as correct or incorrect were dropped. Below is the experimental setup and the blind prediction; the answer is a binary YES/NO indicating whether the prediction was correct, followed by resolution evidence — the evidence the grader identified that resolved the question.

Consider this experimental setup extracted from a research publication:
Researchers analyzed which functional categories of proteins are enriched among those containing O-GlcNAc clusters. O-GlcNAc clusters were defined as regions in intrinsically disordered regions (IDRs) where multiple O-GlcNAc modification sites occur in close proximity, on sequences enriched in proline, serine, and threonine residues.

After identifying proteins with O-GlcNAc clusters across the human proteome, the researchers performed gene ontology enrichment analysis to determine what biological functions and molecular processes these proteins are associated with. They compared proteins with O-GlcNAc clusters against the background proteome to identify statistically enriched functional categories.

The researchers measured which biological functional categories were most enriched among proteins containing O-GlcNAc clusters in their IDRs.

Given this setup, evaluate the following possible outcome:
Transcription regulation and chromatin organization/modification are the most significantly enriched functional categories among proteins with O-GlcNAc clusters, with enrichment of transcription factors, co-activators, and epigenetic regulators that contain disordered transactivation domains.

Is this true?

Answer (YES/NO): YES